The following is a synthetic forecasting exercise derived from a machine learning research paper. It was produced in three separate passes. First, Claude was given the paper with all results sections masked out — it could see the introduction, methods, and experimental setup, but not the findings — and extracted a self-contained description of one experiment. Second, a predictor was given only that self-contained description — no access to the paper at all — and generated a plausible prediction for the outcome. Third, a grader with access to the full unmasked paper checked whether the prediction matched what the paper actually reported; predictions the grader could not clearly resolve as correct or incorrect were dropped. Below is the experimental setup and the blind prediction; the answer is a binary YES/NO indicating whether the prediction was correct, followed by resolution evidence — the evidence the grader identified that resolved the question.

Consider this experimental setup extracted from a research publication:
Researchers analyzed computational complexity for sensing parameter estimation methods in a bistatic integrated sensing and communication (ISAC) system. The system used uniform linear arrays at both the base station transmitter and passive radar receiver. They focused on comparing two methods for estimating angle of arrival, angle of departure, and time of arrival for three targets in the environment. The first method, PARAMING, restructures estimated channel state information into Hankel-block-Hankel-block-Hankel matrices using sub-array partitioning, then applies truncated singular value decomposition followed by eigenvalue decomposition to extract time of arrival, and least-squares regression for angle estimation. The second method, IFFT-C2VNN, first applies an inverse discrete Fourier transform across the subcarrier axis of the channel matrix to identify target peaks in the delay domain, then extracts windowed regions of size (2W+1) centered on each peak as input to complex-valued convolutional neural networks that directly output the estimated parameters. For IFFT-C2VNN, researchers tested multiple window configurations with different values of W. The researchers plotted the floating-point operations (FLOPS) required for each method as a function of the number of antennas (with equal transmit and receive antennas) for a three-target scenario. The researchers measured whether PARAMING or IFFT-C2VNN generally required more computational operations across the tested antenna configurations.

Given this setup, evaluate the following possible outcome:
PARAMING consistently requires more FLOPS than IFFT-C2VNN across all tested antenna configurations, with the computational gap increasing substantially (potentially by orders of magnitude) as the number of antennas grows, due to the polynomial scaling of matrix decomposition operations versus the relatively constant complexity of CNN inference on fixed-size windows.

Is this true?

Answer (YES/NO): NO